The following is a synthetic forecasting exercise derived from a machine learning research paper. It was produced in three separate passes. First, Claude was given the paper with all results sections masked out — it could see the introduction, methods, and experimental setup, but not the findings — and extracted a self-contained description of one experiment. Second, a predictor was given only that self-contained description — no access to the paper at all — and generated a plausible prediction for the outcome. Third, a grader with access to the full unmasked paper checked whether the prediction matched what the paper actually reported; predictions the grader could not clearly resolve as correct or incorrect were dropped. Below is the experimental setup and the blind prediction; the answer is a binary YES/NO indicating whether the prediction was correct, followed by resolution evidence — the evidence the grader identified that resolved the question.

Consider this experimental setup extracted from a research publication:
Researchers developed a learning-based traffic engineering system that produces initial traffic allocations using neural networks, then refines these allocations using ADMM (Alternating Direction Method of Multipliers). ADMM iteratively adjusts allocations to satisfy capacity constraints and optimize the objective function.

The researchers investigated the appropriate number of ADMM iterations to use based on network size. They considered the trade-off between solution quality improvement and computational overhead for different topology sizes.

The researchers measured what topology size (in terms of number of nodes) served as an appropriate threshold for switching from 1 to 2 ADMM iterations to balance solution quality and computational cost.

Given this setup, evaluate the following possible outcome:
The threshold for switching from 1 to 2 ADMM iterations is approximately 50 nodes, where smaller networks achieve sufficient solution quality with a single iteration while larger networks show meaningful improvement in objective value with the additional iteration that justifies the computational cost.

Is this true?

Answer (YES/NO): NO